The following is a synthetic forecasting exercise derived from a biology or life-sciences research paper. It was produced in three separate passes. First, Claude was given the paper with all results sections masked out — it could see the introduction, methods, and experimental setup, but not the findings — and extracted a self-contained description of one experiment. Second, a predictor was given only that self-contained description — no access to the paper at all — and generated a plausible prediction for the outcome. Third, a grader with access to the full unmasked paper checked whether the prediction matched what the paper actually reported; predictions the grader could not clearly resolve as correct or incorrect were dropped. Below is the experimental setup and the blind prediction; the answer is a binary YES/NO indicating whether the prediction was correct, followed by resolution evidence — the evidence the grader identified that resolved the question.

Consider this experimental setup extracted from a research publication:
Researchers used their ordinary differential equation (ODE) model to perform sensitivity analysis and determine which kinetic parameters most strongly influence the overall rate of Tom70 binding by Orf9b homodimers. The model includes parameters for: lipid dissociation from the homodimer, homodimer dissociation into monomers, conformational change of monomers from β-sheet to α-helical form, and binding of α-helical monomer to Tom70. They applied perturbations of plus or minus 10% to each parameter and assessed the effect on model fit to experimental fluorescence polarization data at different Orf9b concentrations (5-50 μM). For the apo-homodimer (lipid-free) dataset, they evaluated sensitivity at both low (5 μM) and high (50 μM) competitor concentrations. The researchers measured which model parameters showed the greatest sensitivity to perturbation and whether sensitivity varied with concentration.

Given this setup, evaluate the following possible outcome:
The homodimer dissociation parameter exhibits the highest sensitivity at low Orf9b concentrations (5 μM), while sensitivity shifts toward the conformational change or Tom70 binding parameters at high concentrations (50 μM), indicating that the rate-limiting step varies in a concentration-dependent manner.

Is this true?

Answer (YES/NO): NO